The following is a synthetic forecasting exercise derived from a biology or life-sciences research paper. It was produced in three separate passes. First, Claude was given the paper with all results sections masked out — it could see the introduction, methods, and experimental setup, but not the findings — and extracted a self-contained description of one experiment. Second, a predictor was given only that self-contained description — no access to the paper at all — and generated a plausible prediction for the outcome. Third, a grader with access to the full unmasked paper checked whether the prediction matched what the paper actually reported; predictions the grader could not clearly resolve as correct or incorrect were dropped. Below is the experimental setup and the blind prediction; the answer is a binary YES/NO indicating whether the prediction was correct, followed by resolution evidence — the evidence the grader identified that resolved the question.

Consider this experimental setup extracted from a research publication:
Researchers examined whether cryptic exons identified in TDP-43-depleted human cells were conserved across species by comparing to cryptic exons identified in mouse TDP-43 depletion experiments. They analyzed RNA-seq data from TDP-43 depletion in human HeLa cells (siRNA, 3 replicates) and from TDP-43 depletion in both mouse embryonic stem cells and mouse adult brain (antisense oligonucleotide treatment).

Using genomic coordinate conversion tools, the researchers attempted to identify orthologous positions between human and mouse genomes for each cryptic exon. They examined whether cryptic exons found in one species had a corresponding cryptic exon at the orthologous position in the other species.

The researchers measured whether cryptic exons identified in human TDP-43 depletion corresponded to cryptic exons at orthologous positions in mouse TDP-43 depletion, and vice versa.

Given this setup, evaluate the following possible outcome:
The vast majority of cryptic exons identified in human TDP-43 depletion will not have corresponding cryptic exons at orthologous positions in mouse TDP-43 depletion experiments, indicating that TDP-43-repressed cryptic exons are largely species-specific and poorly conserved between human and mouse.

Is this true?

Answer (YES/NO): YES